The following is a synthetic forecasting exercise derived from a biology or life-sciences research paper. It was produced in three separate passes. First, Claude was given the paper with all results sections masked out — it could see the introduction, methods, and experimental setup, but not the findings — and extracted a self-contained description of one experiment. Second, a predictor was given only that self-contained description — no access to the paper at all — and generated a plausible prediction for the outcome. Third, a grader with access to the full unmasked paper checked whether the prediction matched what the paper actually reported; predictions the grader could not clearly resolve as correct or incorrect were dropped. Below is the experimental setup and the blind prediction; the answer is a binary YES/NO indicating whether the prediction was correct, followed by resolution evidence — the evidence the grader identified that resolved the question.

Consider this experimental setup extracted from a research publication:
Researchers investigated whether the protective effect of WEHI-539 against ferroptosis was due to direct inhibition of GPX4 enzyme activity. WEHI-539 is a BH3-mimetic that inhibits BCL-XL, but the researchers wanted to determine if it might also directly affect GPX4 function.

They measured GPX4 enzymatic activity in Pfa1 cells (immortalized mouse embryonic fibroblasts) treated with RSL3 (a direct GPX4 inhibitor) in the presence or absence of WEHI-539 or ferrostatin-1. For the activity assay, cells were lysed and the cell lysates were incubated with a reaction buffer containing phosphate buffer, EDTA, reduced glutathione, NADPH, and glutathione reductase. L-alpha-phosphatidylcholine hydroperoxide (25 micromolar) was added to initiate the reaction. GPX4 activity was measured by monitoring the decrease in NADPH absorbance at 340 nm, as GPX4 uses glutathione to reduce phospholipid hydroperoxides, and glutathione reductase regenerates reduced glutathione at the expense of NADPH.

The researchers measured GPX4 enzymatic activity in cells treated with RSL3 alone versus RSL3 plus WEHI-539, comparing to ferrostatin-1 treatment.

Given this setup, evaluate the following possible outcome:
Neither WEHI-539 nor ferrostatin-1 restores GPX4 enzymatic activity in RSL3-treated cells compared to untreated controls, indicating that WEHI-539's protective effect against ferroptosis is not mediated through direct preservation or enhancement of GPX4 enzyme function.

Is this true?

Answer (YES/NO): YES